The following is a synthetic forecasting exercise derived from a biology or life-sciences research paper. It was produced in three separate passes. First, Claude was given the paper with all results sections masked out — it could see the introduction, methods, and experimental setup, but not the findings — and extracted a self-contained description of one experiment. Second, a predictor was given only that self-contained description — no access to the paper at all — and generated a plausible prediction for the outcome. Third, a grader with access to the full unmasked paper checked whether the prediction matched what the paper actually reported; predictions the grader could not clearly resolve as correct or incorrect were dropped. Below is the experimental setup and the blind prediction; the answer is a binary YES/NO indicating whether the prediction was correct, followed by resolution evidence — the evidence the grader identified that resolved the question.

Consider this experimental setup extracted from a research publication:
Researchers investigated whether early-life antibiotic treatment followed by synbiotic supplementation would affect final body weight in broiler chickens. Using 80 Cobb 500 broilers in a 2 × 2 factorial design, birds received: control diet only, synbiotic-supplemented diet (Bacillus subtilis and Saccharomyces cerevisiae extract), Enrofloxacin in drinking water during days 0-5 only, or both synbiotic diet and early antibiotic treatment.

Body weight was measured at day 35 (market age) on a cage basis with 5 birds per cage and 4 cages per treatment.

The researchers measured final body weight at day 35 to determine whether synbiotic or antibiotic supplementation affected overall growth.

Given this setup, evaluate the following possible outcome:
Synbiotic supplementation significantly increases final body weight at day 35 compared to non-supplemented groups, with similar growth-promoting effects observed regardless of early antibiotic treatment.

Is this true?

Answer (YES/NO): NO